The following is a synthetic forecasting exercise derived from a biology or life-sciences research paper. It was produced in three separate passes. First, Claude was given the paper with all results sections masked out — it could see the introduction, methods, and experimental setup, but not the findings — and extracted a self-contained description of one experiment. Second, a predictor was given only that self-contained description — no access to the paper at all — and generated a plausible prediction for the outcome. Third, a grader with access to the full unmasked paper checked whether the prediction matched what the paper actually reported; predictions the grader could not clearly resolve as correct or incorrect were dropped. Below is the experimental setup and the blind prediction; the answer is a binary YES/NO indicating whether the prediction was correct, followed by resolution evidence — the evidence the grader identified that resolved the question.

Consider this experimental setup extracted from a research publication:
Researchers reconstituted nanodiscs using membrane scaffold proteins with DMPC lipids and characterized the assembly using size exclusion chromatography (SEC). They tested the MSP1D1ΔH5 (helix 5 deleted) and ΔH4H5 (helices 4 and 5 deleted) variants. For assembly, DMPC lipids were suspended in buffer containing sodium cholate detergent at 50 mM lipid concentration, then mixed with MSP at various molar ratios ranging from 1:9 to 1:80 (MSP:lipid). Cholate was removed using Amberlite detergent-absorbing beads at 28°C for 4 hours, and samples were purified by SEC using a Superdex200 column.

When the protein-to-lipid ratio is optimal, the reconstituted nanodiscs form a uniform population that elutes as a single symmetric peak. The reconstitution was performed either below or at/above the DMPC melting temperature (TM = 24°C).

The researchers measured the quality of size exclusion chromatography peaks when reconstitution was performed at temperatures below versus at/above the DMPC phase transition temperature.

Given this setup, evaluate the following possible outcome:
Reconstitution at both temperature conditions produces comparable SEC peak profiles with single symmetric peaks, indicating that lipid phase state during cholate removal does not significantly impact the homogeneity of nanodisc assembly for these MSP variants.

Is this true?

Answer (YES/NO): NO